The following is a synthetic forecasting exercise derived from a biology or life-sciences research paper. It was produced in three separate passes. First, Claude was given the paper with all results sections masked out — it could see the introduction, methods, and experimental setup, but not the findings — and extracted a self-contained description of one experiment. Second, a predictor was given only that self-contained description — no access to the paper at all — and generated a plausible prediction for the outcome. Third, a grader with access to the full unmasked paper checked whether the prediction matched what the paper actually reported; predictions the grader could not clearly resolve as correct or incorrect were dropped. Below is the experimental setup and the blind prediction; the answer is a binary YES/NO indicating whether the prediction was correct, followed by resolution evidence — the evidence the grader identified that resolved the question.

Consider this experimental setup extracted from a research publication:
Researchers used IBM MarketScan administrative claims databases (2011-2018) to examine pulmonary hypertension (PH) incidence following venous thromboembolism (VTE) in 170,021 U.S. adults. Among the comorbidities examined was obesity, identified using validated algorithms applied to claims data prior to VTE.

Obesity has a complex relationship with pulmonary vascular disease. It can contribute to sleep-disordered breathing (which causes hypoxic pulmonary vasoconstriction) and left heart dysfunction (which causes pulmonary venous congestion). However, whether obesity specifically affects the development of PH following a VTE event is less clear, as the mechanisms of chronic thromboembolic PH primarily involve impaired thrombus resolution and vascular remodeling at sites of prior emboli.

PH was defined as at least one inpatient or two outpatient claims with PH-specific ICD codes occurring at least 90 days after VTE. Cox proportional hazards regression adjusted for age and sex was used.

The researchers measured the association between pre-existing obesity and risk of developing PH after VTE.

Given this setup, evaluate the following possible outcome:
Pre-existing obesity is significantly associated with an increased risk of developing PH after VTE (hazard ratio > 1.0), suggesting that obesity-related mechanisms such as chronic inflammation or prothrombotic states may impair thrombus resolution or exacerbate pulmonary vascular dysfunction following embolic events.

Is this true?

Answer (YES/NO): YES